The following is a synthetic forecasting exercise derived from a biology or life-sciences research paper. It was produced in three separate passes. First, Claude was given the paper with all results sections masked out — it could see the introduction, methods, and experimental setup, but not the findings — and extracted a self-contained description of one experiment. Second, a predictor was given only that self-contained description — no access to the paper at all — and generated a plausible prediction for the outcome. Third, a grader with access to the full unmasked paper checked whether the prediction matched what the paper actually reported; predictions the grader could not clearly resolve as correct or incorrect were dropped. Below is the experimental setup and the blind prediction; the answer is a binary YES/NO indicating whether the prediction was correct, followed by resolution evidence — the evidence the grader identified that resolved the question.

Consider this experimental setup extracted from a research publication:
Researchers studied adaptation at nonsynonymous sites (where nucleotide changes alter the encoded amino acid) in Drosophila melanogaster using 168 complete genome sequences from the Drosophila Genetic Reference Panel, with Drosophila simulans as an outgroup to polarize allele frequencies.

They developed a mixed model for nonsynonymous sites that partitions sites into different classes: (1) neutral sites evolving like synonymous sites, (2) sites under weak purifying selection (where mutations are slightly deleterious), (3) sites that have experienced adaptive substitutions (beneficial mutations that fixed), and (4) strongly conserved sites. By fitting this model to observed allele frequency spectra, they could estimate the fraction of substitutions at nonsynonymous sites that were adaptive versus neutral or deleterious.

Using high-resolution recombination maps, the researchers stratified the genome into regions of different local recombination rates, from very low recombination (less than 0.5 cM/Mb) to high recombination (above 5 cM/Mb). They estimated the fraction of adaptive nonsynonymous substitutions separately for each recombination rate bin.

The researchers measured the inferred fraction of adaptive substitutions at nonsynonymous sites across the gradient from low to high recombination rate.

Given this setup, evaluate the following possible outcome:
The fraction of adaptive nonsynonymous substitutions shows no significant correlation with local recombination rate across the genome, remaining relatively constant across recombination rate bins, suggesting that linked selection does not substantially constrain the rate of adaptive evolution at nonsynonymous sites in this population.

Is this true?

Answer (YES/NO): NO